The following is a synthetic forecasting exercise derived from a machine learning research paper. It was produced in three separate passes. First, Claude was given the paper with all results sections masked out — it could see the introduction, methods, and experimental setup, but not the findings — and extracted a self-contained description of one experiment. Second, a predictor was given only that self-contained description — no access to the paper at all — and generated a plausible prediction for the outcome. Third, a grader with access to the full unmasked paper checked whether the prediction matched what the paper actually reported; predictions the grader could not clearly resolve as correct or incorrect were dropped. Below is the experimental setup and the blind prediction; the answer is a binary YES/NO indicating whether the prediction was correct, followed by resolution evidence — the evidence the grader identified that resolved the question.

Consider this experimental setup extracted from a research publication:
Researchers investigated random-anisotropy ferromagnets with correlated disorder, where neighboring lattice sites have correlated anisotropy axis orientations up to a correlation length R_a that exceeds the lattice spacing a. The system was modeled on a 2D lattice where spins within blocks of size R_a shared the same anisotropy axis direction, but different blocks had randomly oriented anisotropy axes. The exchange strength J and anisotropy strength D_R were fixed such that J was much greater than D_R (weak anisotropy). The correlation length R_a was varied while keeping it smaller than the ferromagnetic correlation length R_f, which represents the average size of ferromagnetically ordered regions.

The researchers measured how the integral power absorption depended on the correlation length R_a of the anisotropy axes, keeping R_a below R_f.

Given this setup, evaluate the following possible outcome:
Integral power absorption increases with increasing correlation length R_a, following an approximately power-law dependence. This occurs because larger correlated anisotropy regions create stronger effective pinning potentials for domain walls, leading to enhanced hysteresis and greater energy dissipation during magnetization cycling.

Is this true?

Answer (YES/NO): YES